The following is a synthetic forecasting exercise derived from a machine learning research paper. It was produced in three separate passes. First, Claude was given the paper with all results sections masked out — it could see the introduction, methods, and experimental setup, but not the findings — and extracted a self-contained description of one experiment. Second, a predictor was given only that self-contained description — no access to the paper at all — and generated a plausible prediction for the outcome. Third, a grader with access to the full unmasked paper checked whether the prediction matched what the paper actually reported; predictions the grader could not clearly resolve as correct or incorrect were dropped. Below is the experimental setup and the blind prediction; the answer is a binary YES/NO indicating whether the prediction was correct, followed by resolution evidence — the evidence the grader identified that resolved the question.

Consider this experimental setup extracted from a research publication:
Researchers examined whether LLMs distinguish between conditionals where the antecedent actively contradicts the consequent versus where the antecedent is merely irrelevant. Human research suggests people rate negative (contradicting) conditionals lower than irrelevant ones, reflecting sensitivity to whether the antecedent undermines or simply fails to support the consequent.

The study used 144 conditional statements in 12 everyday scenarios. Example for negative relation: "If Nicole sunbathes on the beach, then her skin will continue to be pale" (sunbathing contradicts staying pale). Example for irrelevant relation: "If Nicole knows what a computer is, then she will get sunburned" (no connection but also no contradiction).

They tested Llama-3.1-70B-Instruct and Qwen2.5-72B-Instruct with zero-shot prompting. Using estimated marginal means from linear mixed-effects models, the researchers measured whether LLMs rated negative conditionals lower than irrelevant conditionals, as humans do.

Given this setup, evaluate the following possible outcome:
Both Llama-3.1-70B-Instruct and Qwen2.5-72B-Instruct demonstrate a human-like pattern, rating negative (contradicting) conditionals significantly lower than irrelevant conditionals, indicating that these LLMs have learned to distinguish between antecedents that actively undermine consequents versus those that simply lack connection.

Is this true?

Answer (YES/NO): NO